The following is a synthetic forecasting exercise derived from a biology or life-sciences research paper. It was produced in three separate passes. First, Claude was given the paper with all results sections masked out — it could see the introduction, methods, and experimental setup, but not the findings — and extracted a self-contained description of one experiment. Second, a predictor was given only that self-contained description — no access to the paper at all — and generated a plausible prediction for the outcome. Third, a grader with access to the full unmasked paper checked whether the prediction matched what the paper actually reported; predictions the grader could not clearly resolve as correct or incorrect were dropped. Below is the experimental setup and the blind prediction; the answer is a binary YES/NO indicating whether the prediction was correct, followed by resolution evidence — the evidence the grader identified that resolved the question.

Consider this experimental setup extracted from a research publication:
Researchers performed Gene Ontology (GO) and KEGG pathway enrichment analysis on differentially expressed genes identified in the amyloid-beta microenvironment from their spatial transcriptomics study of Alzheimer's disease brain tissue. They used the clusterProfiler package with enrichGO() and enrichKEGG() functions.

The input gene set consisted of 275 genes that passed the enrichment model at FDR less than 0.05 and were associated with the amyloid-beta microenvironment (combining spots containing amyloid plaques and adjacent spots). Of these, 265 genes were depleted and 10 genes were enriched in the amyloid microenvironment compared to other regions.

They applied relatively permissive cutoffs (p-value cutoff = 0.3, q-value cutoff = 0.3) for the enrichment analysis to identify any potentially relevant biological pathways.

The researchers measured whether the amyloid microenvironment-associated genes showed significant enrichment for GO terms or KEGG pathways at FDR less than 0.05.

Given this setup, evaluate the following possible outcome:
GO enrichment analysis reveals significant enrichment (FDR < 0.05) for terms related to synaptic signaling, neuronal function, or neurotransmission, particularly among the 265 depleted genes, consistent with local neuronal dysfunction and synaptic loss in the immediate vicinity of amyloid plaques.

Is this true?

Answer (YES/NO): NO